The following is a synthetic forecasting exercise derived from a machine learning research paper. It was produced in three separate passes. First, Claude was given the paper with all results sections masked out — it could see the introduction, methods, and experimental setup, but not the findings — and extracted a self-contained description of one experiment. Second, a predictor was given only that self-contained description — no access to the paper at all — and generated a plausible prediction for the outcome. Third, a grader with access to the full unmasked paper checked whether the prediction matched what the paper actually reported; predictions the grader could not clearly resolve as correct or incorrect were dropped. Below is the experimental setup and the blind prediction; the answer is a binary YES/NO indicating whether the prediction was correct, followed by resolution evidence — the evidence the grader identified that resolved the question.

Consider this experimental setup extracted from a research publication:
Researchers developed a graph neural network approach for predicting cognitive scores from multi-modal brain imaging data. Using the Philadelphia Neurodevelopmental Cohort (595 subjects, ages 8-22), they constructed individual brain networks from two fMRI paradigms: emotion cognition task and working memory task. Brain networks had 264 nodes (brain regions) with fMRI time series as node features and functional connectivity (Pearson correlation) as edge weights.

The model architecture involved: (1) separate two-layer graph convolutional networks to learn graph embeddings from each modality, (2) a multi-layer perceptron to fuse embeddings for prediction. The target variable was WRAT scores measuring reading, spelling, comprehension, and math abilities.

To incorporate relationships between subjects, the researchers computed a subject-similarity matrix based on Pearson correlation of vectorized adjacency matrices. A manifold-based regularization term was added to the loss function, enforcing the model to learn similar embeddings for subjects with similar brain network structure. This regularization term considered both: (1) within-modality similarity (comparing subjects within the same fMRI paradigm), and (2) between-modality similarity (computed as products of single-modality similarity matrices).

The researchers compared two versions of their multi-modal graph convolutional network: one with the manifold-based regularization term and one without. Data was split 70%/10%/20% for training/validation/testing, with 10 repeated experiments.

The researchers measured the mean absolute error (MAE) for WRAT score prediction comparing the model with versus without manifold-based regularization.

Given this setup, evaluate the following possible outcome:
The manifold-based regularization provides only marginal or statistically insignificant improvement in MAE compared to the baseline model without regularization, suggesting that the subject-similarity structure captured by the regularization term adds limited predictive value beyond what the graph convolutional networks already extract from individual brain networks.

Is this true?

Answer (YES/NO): NO